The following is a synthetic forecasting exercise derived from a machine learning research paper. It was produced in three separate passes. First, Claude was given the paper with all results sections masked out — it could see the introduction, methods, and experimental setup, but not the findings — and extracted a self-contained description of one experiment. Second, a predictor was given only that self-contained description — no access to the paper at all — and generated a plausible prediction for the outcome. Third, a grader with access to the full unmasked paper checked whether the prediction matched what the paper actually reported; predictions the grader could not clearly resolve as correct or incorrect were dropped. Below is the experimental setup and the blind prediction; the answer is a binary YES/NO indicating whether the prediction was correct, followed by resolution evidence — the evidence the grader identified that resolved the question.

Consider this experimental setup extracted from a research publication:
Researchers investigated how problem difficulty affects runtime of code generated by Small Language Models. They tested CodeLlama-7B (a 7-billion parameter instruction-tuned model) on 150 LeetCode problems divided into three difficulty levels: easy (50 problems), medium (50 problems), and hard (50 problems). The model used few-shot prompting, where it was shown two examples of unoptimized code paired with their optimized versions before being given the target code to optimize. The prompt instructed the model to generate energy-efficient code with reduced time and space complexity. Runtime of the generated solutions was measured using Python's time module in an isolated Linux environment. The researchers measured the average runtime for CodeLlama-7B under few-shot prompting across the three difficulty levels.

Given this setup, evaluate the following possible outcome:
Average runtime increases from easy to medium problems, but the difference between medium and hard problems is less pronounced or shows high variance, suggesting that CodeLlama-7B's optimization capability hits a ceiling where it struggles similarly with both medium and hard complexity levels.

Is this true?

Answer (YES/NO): NO